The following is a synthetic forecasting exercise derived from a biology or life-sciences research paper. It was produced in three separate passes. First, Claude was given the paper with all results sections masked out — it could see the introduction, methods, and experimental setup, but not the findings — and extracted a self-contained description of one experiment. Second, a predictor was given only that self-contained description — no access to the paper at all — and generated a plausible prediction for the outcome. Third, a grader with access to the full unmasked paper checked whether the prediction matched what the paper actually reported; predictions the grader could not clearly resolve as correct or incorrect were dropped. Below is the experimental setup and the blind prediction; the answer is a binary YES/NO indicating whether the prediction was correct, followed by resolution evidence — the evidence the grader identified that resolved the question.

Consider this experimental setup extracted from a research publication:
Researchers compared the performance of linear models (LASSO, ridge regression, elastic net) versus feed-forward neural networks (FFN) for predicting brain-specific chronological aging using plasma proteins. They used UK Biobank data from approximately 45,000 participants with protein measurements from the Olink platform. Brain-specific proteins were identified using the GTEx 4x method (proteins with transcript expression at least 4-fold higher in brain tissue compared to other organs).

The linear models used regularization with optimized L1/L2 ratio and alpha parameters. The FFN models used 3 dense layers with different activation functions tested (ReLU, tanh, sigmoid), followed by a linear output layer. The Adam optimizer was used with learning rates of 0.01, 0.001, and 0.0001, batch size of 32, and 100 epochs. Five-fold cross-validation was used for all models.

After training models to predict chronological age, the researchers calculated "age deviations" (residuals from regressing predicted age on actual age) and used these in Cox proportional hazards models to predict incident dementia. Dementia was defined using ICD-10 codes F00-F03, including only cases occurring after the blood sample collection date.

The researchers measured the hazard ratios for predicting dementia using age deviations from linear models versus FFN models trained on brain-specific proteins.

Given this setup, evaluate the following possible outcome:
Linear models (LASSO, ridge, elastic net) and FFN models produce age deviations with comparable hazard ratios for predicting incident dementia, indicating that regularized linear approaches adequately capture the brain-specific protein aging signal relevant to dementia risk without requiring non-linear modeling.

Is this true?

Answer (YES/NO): NO